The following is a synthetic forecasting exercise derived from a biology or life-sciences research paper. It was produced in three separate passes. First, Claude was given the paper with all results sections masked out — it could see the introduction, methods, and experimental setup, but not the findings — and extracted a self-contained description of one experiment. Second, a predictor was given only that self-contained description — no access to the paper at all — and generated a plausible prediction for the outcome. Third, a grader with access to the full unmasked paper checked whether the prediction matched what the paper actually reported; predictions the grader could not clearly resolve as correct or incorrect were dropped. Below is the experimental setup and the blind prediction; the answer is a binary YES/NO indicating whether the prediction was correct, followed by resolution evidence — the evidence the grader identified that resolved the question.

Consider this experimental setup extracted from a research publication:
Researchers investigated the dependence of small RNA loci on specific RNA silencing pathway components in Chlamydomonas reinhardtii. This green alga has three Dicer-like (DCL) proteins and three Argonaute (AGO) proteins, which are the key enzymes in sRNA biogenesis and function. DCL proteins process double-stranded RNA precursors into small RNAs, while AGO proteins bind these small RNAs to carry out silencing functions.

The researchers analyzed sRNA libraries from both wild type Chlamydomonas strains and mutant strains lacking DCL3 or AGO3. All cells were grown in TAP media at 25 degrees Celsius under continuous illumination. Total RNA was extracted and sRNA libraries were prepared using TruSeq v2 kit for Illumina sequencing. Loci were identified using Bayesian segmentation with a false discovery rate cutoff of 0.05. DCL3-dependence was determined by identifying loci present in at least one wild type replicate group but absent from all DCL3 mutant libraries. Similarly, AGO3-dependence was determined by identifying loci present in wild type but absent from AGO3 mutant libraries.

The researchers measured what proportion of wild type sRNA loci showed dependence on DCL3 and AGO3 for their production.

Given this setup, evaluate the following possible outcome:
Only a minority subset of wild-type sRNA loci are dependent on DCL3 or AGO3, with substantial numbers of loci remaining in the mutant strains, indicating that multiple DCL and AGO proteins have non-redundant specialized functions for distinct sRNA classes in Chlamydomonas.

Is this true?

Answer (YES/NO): YES